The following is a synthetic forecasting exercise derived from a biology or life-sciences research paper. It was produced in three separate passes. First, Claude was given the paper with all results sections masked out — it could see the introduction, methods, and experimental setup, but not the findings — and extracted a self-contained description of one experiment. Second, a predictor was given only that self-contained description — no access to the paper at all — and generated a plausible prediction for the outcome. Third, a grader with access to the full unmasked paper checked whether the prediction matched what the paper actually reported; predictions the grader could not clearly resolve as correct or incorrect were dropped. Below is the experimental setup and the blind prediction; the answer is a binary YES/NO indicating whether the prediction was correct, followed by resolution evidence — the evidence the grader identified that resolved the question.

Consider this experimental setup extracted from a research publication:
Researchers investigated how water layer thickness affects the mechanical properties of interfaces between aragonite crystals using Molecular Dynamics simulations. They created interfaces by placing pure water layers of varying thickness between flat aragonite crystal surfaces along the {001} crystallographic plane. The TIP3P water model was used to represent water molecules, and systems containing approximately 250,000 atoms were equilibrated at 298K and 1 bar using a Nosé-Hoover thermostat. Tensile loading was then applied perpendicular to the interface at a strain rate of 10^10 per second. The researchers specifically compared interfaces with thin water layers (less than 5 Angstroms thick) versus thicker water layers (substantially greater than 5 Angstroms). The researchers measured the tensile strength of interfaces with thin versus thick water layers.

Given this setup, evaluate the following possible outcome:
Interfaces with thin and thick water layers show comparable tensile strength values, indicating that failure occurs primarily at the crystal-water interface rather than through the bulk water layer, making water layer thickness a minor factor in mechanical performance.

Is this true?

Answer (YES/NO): NO